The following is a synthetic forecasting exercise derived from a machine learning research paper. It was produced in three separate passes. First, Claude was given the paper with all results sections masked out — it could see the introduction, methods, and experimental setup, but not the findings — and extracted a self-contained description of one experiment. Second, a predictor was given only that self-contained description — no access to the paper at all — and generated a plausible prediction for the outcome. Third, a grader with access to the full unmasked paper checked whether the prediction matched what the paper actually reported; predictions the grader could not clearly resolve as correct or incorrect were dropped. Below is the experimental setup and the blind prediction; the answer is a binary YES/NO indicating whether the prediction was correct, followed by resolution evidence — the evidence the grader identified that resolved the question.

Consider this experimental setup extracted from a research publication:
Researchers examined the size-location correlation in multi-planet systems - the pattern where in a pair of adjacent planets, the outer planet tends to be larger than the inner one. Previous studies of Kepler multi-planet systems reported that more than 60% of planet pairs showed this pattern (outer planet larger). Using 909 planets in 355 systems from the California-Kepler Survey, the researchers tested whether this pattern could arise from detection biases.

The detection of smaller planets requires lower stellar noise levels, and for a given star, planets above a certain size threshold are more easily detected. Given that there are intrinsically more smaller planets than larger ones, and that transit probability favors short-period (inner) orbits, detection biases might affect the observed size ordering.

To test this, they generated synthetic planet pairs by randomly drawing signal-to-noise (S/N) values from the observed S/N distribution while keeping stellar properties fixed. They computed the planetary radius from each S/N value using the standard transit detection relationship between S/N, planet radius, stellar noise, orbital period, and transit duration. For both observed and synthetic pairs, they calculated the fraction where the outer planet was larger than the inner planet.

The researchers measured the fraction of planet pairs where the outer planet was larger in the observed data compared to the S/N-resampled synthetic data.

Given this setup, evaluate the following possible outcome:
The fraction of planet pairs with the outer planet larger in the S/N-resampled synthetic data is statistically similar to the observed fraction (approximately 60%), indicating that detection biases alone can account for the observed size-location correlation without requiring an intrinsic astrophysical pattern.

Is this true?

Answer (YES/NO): YES